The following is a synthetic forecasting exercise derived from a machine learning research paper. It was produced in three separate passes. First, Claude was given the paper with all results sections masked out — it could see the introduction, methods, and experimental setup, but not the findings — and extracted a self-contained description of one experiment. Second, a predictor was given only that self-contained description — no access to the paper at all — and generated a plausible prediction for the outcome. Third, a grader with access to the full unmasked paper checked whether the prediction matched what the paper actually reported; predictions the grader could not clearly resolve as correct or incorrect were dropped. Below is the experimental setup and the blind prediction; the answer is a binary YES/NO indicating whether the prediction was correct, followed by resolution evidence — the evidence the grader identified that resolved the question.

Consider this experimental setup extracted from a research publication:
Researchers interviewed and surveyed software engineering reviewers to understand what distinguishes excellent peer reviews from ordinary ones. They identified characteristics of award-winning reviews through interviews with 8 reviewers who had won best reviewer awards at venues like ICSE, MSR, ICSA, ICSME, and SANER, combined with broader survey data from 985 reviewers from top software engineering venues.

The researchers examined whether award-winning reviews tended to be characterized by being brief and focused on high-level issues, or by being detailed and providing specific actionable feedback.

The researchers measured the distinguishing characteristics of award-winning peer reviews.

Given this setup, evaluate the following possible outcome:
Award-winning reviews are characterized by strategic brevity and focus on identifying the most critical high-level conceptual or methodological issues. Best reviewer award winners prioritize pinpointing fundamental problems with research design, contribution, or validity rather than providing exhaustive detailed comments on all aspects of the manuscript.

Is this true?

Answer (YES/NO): NO